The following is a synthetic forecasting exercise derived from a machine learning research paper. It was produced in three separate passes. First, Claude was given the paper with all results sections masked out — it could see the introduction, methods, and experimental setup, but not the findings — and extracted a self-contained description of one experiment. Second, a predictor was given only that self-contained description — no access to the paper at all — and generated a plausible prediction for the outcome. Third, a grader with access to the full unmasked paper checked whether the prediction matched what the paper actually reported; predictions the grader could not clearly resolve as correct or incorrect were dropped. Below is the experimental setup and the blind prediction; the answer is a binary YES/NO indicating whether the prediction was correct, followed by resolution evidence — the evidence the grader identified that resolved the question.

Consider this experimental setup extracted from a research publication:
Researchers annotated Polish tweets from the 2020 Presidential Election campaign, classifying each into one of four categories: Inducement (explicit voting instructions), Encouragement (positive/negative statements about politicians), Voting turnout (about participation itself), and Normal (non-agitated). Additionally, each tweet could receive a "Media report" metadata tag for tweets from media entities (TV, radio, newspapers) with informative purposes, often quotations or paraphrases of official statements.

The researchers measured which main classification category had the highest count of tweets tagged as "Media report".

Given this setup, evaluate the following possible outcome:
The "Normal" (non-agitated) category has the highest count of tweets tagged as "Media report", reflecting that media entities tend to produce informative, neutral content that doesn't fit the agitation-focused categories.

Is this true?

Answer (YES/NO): YES